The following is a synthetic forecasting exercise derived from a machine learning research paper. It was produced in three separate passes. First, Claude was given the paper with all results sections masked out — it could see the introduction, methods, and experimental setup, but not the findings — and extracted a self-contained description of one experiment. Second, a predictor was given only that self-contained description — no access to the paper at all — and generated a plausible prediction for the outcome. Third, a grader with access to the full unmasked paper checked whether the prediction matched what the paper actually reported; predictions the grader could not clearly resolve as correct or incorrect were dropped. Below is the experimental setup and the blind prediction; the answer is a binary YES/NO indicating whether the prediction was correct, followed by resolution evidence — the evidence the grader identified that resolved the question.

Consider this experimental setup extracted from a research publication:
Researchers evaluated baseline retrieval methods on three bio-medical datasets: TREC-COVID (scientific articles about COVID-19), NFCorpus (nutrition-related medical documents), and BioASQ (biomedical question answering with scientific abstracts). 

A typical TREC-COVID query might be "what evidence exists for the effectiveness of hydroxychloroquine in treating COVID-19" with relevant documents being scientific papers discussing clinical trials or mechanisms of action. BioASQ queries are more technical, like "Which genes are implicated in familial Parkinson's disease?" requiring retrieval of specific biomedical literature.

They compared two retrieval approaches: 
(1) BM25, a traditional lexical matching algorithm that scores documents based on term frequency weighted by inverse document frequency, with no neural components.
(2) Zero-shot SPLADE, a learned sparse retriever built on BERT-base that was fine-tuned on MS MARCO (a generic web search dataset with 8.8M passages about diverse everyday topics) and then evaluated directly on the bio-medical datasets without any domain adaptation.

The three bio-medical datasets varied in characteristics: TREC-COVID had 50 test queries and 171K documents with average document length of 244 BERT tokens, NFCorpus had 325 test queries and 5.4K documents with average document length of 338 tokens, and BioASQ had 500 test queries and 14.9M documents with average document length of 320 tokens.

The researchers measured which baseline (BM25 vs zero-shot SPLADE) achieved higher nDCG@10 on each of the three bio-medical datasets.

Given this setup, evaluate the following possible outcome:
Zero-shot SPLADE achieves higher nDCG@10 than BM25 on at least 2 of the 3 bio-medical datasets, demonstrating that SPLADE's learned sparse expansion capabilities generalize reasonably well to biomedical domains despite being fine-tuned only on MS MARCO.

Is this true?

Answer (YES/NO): YES